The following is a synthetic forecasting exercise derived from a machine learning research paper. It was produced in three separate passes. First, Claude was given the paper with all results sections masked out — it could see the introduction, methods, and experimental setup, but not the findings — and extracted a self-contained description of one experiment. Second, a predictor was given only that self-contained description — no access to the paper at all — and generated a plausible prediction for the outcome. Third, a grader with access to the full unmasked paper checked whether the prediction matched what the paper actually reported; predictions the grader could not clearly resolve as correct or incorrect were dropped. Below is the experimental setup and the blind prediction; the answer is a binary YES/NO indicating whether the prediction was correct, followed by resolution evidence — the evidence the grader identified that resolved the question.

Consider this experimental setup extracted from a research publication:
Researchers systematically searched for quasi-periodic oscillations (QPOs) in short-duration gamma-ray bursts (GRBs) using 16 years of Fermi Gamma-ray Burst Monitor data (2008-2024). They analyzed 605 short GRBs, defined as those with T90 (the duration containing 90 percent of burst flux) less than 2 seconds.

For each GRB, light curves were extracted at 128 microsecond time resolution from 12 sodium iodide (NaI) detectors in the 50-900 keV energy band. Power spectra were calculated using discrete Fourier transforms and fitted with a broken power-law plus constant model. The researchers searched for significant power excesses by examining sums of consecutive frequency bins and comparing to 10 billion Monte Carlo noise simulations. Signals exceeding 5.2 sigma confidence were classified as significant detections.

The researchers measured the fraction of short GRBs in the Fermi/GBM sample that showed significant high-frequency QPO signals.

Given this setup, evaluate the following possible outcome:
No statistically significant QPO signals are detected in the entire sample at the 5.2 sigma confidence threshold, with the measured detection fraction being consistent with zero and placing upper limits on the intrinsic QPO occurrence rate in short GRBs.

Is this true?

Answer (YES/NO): NO